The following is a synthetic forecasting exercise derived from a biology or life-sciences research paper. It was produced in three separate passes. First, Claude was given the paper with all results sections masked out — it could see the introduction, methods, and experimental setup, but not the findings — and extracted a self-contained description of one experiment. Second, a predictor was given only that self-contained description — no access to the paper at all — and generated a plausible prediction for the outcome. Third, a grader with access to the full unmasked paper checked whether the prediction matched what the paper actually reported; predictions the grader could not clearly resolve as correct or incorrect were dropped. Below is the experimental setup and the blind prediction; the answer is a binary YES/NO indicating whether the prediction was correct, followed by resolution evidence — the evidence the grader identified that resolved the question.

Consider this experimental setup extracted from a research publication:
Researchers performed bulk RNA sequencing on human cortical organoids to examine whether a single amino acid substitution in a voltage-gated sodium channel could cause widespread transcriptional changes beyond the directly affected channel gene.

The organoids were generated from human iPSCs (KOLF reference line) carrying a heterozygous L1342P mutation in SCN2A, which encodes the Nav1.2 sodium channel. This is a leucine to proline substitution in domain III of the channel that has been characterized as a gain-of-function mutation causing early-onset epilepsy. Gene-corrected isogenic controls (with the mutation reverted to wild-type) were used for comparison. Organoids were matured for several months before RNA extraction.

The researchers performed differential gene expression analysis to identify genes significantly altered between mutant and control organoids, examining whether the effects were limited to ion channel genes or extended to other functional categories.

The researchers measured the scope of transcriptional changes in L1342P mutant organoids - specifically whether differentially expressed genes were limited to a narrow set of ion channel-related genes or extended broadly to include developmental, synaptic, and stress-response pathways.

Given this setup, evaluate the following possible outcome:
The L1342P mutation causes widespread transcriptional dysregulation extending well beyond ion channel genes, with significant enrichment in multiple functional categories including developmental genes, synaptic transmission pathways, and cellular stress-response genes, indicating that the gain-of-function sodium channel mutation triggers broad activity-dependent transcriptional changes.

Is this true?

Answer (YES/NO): YES